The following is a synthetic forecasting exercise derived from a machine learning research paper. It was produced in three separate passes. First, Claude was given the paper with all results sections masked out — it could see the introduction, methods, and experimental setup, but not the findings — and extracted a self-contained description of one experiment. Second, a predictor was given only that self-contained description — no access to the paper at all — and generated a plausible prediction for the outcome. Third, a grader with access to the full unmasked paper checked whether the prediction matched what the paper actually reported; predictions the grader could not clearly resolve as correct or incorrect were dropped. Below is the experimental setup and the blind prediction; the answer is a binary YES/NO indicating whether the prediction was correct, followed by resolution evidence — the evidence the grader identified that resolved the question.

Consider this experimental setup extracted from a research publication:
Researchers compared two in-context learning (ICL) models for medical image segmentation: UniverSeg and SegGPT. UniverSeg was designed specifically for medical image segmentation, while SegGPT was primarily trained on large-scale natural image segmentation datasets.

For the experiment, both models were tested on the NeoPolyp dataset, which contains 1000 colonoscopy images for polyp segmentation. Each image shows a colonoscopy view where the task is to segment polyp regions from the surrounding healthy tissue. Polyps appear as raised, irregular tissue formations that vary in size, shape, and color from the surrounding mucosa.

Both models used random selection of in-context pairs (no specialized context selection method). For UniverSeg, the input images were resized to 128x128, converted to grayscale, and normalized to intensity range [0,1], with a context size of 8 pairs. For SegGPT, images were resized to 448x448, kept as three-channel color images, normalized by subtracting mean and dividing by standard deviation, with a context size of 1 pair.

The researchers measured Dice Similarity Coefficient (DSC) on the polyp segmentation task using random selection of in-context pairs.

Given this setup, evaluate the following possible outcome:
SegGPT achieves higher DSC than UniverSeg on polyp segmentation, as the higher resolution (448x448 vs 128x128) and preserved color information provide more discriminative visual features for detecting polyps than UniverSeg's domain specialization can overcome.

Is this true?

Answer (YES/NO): YES